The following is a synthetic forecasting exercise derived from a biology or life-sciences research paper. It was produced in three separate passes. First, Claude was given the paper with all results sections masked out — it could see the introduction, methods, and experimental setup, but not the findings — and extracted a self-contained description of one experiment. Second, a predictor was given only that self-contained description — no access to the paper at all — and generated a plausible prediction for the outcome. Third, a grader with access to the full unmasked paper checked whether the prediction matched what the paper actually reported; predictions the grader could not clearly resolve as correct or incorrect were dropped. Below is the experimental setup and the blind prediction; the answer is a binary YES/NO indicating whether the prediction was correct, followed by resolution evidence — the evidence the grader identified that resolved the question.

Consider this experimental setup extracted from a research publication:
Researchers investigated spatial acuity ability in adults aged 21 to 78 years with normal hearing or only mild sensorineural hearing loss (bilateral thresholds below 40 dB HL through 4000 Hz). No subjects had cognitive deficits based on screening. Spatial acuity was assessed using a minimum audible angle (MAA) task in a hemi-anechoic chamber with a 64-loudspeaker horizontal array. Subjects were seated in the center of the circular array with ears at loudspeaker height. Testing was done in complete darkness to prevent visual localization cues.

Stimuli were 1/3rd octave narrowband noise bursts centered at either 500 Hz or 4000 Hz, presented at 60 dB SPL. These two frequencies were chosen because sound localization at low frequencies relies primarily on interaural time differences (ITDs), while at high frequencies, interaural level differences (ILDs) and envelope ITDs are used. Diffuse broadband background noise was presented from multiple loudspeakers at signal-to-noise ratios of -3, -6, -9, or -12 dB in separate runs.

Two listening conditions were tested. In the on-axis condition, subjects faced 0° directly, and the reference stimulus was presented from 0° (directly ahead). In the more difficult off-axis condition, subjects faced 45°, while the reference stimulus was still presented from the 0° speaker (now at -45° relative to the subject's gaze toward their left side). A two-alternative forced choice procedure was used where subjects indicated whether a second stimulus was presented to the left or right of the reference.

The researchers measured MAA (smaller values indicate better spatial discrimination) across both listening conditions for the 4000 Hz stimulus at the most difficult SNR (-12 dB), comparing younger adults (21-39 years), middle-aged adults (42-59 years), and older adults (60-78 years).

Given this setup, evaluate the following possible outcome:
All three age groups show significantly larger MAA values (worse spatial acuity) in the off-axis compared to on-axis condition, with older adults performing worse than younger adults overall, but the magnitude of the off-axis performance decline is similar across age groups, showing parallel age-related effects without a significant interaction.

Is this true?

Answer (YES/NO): NO